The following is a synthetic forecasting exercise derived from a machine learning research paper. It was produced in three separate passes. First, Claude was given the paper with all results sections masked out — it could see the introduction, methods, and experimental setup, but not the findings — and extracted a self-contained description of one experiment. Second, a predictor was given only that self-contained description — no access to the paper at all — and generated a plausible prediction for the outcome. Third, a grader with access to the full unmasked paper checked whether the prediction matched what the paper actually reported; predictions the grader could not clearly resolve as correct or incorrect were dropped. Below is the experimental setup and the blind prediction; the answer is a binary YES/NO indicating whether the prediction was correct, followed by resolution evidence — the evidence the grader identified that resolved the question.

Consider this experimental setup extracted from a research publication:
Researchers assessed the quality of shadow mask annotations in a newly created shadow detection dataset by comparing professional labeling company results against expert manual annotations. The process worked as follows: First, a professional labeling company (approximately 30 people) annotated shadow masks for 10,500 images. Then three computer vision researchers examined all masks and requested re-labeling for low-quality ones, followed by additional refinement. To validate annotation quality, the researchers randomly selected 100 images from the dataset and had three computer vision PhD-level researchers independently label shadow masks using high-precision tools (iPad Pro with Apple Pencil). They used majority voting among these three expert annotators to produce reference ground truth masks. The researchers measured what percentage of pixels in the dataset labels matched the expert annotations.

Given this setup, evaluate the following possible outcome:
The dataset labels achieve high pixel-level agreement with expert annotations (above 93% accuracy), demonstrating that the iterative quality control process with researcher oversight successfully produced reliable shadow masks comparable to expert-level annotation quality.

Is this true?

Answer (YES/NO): YES